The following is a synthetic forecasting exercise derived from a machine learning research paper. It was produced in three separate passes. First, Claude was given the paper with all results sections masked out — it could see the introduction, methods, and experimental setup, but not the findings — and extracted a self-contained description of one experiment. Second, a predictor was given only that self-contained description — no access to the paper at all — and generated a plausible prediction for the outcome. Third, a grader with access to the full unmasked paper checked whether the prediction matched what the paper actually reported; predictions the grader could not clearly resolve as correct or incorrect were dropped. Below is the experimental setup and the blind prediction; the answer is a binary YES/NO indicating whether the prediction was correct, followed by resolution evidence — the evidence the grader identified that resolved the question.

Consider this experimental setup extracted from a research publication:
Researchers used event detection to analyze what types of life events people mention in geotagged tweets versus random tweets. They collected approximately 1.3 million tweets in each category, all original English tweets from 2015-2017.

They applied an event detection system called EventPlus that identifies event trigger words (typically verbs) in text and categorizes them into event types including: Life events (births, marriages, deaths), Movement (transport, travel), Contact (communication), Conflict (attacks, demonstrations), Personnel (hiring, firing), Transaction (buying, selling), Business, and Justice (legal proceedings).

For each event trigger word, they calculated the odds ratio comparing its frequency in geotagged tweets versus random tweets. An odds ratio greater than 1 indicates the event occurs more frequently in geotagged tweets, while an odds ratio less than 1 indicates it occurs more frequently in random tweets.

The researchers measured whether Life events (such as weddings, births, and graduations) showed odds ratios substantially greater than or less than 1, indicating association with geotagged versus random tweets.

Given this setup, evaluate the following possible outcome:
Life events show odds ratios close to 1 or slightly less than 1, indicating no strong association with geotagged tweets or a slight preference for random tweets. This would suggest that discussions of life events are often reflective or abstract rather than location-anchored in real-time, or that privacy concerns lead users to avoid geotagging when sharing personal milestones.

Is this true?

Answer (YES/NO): NO